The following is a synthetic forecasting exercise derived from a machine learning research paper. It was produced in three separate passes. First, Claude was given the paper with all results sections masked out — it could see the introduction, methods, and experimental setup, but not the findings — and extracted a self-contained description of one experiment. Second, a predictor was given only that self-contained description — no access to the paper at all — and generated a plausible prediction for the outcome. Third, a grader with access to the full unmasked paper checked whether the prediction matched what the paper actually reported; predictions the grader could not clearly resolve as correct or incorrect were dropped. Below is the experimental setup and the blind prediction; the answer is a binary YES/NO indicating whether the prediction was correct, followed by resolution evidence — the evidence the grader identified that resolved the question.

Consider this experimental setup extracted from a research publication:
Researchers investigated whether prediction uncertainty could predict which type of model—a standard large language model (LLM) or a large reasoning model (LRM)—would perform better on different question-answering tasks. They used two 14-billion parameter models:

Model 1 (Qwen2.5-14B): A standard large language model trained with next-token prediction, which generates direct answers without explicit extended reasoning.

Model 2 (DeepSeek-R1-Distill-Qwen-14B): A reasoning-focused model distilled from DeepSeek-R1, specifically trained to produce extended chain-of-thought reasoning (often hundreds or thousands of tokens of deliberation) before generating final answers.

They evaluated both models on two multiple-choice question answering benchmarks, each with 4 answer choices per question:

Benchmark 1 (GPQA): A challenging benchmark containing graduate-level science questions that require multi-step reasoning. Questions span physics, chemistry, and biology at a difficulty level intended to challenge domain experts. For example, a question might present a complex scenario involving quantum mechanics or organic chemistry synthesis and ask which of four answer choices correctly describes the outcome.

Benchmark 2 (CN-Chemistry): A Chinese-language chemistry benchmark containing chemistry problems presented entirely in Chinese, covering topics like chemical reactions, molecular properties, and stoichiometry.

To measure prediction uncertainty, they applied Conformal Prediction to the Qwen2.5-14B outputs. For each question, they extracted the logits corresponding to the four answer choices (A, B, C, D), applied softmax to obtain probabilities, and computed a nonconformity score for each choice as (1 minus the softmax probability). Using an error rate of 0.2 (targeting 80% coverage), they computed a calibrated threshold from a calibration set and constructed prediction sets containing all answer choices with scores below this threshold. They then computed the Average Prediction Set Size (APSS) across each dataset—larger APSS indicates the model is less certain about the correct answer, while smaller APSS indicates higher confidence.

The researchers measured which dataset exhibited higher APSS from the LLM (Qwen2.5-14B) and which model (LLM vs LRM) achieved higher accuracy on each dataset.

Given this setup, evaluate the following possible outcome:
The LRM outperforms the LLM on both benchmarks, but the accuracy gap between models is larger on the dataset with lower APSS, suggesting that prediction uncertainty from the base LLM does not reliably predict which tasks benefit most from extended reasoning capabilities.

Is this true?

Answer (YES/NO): NO